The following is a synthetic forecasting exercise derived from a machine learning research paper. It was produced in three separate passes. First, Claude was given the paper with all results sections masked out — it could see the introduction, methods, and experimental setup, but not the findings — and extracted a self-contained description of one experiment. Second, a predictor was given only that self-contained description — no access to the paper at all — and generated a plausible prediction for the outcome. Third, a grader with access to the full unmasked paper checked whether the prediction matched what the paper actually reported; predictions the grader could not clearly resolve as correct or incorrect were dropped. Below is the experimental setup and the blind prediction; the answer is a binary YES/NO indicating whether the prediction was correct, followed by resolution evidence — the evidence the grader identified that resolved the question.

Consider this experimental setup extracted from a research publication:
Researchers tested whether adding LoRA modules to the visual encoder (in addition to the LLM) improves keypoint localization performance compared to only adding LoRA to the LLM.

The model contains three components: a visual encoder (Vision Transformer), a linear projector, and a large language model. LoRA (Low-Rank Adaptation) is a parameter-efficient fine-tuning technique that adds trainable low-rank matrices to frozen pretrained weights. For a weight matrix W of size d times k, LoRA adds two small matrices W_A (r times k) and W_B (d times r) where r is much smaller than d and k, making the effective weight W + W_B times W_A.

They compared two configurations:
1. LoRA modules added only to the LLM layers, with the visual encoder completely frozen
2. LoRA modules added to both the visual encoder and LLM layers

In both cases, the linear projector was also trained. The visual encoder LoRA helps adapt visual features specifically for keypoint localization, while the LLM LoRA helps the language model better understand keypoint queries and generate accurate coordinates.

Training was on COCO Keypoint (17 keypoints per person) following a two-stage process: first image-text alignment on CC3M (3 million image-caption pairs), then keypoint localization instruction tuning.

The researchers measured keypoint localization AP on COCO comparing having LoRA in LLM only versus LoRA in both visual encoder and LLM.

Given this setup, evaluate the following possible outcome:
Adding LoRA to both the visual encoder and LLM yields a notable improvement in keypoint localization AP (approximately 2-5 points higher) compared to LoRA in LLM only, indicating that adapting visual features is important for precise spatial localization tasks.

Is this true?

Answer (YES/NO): NO